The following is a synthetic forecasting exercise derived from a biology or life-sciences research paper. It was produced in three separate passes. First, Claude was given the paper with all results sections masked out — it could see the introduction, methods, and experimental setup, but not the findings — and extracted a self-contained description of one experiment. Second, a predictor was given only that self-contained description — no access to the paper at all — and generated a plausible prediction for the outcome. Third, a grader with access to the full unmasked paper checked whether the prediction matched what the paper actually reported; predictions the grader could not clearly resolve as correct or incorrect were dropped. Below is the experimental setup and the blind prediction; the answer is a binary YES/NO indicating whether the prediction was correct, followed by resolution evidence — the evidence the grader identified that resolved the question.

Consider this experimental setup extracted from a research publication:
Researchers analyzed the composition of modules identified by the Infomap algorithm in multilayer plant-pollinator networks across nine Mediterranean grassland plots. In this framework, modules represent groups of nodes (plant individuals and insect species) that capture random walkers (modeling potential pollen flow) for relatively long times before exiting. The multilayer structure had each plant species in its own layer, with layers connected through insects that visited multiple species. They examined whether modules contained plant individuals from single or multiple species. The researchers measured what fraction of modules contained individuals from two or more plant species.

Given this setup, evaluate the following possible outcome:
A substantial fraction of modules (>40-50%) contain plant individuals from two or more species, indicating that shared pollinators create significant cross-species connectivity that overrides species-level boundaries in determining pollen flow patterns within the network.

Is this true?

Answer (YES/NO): NO